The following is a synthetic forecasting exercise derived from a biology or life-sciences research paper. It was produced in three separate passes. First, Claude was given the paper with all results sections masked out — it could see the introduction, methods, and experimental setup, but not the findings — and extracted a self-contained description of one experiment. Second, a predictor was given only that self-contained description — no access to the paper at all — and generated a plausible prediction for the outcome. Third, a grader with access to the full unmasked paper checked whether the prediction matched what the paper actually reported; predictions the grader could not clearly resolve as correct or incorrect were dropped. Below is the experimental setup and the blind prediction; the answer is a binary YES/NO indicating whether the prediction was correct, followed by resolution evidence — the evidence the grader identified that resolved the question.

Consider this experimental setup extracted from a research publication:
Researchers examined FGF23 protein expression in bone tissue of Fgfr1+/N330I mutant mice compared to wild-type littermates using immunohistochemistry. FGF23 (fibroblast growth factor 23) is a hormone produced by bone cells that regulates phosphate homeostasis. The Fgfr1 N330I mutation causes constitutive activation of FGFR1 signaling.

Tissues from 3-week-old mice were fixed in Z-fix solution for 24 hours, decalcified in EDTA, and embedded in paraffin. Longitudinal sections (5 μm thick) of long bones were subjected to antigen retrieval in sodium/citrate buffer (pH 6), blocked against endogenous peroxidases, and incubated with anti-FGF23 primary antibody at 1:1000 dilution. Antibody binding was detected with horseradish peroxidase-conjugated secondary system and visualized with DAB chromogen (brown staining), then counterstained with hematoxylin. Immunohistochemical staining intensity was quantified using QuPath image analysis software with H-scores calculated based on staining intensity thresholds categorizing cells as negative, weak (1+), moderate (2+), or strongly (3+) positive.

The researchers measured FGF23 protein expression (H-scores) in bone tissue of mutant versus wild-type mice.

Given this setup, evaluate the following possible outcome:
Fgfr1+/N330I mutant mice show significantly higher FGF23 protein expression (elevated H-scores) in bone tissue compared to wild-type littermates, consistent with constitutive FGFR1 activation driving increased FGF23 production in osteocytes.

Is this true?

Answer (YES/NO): YES